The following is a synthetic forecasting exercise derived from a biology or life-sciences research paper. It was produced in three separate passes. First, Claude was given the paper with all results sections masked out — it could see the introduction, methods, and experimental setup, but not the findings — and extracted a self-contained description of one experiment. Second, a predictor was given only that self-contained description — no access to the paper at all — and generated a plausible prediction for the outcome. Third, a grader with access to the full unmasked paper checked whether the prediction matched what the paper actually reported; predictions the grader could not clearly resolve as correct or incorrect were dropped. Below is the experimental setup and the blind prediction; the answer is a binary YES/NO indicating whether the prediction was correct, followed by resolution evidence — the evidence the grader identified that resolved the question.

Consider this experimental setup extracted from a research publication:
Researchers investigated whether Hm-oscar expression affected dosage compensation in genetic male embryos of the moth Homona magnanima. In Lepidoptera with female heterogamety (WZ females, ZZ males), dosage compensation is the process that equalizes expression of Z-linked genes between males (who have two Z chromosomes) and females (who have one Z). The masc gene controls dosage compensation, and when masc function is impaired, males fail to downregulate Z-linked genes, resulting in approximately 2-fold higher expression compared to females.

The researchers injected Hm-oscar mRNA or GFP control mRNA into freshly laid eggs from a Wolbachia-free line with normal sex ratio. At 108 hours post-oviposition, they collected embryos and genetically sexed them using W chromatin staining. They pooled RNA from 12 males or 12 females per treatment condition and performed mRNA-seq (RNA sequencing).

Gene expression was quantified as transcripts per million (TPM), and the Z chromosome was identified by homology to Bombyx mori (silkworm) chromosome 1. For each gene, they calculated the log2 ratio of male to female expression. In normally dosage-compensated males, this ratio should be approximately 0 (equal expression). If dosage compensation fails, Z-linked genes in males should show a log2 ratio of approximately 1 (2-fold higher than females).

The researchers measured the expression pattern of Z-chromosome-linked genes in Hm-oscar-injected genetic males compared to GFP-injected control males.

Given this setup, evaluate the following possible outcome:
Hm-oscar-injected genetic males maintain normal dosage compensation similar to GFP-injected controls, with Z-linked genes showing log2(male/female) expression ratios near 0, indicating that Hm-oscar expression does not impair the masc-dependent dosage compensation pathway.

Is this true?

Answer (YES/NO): NO